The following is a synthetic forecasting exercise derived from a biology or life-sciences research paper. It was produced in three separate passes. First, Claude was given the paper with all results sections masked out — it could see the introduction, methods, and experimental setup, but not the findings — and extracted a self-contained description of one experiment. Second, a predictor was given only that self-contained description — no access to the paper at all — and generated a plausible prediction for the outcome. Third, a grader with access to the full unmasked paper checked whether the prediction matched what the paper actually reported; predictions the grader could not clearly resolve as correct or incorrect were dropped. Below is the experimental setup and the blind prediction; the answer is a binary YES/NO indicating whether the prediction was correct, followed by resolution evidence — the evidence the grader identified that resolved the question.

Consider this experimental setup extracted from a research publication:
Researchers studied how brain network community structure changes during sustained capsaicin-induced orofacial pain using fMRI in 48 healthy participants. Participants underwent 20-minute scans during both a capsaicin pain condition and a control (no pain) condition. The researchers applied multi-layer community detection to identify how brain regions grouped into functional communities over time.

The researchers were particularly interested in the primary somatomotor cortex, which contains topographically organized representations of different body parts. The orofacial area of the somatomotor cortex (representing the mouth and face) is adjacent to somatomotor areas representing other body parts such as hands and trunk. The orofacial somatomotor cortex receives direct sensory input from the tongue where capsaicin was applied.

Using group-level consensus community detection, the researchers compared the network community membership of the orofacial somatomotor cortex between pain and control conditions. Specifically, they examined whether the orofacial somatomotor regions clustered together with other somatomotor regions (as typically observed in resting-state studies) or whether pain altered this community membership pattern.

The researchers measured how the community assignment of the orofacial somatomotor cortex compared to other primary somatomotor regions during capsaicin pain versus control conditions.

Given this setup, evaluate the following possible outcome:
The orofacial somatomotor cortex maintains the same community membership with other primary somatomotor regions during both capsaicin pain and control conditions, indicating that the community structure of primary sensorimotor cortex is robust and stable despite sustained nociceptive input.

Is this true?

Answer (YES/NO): NO